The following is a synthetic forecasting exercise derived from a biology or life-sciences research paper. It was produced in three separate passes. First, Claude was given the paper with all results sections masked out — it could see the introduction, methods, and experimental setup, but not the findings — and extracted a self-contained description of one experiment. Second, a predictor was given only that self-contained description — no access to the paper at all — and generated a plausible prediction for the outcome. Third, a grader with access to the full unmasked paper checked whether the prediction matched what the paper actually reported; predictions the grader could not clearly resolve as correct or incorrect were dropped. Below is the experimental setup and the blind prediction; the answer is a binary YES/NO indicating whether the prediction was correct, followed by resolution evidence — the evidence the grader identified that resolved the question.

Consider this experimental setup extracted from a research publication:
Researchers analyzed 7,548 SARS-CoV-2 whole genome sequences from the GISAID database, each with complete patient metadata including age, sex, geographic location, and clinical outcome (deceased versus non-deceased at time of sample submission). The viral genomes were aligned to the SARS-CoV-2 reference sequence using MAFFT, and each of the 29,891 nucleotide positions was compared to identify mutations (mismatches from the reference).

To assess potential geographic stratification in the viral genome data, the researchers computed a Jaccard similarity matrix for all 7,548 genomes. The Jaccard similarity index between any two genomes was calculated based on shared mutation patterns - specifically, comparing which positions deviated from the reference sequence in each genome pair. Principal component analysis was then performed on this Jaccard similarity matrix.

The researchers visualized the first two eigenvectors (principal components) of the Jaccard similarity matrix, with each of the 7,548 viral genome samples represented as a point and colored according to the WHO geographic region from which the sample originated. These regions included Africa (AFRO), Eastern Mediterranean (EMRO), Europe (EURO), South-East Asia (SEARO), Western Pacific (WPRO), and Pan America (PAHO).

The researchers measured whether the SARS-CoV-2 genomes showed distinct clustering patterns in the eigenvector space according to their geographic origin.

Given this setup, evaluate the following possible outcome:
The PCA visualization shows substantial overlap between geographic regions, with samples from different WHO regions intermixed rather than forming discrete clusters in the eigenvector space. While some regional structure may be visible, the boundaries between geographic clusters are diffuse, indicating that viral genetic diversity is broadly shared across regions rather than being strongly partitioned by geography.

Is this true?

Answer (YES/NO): NO